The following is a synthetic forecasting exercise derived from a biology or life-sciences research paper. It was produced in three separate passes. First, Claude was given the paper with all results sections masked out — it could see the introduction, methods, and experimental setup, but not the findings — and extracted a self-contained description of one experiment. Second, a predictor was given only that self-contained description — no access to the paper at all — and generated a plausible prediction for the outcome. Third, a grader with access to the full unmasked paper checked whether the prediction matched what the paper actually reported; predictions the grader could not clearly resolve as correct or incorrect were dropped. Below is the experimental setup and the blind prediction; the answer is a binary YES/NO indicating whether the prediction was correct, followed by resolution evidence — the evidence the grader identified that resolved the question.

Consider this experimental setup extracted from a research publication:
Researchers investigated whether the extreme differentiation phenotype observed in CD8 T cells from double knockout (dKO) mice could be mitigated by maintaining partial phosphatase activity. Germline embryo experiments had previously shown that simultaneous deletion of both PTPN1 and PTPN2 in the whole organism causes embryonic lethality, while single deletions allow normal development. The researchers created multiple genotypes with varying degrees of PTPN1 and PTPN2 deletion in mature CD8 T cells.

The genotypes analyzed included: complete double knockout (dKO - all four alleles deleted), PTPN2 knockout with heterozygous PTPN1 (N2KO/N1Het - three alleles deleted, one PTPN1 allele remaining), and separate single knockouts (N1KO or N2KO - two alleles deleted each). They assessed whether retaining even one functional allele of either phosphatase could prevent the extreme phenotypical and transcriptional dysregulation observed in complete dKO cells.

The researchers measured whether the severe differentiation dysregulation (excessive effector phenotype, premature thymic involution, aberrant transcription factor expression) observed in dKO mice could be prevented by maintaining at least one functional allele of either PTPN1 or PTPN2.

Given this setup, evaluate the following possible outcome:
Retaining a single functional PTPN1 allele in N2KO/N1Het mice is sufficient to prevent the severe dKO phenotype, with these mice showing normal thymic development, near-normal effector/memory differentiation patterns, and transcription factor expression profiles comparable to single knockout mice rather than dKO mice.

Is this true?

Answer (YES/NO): NO